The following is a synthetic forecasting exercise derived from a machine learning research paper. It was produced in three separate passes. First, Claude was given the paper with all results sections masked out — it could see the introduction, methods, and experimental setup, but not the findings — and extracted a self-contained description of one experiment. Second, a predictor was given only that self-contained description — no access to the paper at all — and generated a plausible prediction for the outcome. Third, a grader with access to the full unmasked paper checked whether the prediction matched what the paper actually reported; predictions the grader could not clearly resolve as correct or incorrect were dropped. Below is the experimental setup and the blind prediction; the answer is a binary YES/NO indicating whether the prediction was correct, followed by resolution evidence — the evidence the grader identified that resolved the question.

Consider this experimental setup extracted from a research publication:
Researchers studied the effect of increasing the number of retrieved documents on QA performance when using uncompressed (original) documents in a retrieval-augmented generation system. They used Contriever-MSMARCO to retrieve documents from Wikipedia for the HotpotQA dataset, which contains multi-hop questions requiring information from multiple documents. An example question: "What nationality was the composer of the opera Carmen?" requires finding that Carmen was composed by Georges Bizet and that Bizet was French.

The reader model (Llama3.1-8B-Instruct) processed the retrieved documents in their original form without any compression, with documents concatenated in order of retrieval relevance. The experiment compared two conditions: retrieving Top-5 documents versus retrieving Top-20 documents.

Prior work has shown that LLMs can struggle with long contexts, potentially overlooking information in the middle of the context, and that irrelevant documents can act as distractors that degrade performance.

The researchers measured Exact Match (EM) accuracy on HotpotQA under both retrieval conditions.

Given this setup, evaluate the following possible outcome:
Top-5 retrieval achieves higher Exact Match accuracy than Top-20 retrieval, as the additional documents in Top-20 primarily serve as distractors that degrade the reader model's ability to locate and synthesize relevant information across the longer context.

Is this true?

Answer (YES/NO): NO